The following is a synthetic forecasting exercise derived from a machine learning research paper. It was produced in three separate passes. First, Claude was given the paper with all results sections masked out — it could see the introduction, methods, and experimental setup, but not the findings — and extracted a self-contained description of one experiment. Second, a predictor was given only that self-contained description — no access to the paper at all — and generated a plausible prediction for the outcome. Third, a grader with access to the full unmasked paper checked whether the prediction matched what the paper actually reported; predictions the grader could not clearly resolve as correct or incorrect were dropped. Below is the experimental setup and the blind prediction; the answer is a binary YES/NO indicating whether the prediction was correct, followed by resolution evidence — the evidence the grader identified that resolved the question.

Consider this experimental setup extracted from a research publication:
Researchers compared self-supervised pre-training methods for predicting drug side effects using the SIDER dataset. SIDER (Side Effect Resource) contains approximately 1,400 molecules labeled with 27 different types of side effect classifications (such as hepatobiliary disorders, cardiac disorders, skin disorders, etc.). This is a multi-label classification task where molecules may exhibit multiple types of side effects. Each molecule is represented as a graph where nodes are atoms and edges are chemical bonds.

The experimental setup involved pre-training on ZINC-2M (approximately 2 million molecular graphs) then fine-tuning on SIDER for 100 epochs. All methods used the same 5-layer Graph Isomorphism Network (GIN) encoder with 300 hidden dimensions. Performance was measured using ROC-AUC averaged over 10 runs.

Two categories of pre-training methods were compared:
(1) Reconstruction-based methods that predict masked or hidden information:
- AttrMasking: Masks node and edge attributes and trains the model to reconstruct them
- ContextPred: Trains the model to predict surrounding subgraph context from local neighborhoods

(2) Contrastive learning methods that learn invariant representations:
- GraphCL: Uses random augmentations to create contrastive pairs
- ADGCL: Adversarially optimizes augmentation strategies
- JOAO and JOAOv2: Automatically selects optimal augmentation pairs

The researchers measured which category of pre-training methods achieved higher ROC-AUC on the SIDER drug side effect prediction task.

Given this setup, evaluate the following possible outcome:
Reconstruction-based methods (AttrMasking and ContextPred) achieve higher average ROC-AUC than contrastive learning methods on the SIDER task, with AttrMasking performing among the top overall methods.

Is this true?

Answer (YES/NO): YES